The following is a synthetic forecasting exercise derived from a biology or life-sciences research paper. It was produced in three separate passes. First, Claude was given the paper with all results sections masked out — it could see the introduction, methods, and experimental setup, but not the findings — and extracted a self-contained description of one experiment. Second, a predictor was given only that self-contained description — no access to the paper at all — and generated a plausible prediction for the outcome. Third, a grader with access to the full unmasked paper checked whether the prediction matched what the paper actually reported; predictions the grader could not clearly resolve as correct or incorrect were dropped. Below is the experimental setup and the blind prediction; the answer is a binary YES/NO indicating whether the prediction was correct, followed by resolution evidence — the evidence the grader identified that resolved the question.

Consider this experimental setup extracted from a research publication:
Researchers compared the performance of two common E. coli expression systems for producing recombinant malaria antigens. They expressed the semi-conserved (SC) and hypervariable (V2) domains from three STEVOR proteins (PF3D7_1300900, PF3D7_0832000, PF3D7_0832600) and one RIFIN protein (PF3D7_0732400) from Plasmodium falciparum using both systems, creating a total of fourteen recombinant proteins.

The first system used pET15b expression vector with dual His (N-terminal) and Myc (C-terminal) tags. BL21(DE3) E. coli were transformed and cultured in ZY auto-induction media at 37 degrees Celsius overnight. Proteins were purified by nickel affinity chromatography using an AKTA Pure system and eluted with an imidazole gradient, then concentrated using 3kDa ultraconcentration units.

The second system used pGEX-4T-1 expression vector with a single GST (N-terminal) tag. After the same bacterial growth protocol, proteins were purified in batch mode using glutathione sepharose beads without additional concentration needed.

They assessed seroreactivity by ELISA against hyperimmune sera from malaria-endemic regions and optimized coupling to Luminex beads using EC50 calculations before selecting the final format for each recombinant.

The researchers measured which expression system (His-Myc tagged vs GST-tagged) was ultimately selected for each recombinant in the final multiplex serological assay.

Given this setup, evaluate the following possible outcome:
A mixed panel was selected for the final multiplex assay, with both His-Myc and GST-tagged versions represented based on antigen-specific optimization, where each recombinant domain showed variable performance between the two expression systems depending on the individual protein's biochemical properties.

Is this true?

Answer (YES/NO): YES